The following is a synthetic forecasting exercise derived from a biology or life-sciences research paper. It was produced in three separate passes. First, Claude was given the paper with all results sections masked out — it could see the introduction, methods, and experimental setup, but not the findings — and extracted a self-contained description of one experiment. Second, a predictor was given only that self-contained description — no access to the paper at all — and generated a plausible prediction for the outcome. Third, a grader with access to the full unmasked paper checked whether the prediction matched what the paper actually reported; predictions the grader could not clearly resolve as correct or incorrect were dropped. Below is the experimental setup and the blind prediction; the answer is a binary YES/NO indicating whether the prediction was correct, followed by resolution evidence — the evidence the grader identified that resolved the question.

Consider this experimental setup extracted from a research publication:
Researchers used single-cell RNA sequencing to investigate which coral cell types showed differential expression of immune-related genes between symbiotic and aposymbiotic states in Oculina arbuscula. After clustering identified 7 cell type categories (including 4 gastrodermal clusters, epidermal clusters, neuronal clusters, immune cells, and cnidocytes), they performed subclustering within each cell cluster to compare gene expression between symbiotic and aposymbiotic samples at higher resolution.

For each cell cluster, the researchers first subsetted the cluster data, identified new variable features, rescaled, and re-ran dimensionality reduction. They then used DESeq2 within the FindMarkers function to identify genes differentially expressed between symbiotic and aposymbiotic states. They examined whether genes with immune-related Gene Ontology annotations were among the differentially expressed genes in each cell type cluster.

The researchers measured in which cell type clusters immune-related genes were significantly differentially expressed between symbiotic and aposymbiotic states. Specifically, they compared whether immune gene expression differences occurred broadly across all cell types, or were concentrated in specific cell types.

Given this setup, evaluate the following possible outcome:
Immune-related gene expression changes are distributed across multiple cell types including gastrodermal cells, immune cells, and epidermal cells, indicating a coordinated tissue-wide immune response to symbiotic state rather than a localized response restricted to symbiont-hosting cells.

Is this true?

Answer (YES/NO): NO